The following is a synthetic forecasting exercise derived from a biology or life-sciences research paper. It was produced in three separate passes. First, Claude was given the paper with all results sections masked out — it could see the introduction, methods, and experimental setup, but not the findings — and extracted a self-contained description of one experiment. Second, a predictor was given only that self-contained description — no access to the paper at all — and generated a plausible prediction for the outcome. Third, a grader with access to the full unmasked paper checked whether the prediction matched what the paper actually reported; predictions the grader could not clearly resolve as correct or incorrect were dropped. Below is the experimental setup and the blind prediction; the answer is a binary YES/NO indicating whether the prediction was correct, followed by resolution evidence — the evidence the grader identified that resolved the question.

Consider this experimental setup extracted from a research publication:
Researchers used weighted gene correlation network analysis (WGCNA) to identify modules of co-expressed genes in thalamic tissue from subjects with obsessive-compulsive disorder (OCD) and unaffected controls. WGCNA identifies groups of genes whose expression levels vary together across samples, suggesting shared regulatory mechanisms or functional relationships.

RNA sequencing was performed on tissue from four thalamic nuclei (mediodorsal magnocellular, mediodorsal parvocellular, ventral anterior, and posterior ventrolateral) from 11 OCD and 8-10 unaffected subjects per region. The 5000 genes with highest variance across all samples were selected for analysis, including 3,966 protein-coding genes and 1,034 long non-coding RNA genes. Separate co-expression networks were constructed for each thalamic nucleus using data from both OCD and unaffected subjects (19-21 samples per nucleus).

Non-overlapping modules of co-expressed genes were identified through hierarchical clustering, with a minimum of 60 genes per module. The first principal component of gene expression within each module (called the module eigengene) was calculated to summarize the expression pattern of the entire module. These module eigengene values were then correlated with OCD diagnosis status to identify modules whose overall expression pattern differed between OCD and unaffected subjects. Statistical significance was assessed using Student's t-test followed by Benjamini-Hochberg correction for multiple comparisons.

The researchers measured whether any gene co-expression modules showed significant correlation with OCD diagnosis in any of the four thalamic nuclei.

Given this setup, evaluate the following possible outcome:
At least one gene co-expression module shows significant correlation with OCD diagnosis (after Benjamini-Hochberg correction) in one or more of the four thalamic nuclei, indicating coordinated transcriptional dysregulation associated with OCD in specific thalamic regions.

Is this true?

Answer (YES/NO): NO